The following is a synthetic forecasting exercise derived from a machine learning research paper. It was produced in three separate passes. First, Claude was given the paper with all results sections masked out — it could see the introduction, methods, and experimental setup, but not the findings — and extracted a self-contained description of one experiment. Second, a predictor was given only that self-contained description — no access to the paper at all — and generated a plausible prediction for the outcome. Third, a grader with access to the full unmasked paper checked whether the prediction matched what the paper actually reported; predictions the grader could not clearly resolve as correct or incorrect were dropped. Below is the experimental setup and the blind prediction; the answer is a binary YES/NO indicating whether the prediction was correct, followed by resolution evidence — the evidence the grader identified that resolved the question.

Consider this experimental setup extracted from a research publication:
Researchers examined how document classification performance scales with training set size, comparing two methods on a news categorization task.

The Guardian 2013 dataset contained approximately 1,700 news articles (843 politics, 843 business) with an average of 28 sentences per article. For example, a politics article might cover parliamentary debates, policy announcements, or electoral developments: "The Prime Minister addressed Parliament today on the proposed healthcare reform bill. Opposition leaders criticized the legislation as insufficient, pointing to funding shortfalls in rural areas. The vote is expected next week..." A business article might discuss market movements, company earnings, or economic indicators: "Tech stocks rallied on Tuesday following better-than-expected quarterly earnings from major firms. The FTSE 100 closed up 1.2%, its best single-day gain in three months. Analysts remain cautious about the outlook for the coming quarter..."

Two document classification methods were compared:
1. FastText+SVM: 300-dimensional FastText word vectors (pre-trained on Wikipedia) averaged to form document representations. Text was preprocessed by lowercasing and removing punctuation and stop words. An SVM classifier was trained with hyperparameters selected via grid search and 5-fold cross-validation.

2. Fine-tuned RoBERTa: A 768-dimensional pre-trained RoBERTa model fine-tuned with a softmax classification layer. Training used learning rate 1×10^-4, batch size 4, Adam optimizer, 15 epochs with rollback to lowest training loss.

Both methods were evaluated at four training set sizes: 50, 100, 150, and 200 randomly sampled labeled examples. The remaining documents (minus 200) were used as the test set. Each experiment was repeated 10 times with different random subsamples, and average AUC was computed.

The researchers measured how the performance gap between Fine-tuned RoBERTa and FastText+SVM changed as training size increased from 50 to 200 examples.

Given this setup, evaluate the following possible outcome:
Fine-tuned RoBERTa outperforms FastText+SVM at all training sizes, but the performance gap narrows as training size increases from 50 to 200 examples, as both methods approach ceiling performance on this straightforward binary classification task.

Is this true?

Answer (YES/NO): NO